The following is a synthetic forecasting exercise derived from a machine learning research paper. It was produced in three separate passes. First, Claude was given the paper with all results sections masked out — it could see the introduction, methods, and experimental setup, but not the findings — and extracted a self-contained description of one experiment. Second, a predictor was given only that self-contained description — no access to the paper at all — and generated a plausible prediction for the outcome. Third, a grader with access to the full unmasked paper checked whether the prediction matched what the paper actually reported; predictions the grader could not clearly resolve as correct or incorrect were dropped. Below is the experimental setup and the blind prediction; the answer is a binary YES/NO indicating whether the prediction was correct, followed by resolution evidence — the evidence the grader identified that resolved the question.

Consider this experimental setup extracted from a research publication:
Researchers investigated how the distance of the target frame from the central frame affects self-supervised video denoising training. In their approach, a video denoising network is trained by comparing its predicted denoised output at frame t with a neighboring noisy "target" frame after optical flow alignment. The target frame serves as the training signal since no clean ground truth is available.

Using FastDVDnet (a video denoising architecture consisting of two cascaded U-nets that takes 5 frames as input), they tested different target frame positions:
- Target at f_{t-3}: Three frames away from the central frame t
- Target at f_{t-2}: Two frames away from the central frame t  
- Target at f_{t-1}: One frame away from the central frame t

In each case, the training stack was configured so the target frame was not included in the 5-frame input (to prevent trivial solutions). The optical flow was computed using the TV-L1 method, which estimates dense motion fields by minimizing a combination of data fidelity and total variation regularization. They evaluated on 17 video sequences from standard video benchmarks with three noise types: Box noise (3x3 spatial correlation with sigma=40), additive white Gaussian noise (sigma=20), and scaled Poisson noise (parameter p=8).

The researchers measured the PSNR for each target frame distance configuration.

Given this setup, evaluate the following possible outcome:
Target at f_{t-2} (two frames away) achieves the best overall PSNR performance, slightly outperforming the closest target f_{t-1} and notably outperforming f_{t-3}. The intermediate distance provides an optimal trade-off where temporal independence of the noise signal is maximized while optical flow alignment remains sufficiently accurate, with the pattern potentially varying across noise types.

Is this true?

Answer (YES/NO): NO